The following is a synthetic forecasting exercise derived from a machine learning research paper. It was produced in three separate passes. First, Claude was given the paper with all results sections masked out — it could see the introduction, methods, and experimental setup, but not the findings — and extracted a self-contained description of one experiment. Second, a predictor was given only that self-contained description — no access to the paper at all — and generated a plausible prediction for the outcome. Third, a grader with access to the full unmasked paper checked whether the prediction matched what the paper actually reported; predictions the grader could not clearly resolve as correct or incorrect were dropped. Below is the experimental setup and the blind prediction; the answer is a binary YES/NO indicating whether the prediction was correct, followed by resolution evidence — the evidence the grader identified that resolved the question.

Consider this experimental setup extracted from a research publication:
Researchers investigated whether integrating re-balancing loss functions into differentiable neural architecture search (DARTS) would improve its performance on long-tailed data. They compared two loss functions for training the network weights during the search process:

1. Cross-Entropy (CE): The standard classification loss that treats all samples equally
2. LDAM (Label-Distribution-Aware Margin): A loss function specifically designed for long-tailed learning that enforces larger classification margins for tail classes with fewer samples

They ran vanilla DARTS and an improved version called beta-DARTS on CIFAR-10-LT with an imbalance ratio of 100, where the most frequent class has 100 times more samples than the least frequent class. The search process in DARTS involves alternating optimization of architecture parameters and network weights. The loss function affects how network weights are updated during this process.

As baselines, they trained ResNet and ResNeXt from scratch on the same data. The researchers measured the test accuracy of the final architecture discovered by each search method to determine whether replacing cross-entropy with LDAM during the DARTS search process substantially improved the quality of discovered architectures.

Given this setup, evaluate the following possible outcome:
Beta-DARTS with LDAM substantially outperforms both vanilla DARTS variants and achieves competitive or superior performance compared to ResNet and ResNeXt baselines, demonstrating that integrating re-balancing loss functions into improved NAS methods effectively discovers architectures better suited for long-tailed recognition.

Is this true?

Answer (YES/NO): NO